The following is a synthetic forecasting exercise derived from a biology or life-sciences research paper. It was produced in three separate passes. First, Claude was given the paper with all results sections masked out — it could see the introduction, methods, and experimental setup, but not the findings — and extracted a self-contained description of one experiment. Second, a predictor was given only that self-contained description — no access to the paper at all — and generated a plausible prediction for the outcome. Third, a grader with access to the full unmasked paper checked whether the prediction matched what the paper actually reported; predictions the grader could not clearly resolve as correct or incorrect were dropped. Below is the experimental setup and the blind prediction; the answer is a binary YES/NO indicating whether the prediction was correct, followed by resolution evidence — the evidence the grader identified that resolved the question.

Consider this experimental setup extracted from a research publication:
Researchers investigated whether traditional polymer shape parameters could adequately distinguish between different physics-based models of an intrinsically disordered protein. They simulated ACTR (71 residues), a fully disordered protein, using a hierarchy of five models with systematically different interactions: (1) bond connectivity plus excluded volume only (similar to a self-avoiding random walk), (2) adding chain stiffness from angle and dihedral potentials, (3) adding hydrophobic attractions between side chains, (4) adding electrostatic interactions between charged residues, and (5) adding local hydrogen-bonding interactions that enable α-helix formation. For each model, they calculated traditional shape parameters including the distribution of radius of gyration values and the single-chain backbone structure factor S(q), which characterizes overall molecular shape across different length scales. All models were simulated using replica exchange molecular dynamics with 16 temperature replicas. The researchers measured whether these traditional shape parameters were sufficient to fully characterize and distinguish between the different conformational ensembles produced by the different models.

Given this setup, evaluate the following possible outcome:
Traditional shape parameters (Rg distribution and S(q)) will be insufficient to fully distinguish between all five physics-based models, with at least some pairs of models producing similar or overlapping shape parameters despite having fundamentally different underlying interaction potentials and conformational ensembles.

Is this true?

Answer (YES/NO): YES